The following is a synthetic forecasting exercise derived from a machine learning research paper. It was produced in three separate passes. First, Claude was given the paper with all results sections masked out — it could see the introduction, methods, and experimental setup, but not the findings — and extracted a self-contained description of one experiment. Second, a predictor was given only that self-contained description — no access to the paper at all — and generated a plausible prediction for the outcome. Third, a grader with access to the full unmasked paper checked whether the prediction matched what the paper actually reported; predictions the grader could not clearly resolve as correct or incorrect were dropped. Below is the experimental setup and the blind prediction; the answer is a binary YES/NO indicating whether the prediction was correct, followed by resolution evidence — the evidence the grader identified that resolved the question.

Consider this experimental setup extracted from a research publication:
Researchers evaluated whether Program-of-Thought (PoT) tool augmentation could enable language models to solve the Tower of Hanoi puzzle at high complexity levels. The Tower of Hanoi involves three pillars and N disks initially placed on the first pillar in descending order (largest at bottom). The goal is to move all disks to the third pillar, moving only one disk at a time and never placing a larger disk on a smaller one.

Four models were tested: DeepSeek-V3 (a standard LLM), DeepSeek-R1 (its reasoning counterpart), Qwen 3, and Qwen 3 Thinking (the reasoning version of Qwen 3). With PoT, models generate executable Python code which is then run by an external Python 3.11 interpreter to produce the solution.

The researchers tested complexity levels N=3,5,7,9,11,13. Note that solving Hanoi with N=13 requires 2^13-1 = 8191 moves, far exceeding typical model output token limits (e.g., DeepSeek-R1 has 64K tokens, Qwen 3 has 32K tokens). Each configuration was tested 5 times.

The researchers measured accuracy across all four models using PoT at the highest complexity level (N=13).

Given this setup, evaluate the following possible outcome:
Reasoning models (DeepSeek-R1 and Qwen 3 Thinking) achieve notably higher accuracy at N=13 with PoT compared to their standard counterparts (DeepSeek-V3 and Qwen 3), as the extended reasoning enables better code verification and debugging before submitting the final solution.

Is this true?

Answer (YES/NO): NO